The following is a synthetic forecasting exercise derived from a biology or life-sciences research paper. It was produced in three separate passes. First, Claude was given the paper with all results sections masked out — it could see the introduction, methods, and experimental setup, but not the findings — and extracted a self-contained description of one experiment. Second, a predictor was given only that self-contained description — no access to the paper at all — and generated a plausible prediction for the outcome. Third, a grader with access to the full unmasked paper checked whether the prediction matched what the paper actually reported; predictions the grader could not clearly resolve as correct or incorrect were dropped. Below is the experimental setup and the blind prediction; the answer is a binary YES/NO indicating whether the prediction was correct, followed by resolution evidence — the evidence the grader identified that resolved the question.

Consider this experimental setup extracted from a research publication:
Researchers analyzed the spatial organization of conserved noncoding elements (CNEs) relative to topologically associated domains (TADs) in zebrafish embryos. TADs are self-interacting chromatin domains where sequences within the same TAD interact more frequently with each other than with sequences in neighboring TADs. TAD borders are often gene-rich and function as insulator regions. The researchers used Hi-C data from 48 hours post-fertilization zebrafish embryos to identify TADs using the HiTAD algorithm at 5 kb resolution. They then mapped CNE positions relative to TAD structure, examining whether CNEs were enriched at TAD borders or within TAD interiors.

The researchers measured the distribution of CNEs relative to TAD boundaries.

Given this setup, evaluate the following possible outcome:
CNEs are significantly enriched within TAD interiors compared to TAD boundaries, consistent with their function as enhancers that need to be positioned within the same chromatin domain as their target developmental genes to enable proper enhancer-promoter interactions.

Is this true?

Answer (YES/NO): YES